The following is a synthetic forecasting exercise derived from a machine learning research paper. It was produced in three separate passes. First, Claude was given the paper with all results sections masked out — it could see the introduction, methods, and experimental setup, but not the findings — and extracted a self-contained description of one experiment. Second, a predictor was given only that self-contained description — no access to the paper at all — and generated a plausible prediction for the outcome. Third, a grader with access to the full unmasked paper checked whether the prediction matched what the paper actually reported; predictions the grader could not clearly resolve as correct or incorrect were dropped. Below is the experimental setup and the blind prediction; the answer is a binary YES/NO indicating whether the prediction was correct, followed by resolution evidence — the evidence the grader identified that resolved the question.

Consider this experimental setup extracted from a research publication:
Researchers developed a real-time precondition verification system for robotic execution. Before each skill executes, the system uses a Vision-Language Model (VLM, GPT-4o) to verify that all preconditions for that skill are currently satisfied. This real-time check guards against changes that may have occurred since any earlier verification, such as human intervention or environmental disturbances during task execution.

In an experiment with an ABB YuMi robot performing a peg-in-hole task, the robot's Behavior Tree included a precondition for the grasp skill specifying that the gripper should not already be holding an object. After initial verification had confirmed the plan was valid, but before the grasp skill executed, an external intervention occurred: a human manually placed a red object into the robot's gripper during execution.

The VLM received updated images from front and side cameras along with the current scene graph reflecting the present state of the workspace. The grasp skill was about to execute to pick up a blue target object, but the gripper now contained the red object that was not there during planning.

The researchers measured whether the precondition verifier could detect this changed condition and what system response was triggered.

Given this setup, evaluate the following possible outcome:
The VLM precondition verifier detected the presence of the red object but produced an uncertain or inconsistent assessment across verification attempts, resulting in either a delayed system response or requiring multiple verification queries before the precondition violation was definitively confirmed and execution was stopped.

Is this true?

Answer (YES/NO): NO